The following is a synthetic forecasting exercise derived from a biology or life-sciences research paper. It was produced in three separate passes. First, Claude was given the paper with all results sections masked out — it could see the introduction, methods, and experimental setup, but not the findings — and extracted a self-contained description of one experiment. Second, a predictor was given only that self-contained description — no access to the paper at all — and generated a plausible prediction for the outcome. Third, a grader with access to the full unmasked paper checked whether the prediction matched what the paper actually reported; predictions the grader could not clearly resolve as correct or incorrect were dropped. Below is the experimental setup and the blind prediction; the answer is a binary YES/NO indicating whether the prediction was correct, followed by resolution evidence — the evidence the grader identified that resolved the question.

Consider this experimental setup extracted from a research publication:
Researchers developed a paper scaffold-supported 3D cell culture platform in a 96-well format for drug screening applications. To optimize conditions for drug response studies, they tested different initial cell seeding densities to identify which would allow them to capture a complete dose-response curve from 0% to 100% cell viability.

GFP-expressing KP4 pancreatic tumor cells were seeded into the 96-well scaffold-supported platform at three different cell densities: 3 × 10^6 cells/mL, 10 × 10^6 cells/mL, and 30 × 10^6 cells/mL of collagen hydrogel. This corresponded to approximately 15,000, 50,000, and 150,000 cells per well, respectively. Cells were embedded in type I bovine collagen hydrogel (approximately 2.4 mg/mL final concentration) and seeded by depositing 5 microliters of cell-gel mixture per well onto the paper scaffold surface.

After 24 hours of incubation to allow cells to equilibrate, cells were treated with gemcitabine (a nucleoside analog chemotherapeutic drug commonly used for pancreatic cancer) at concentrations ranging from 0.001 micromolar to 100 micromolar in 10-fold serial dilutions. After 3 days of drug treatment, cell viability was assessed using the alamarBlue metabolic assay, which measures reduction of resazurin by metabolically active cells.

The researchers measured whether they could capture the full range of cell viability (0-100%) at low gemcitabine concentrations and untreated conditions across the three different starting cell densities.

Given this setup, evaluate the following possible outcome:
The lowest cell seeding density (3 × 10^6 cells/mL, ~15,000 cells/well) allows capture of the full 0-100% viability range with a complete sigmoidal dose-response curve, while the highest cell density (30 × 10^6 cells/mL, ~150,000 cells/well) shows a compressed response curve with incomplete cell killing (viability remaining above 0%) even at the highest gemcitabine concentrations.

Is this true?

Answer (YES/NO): NO